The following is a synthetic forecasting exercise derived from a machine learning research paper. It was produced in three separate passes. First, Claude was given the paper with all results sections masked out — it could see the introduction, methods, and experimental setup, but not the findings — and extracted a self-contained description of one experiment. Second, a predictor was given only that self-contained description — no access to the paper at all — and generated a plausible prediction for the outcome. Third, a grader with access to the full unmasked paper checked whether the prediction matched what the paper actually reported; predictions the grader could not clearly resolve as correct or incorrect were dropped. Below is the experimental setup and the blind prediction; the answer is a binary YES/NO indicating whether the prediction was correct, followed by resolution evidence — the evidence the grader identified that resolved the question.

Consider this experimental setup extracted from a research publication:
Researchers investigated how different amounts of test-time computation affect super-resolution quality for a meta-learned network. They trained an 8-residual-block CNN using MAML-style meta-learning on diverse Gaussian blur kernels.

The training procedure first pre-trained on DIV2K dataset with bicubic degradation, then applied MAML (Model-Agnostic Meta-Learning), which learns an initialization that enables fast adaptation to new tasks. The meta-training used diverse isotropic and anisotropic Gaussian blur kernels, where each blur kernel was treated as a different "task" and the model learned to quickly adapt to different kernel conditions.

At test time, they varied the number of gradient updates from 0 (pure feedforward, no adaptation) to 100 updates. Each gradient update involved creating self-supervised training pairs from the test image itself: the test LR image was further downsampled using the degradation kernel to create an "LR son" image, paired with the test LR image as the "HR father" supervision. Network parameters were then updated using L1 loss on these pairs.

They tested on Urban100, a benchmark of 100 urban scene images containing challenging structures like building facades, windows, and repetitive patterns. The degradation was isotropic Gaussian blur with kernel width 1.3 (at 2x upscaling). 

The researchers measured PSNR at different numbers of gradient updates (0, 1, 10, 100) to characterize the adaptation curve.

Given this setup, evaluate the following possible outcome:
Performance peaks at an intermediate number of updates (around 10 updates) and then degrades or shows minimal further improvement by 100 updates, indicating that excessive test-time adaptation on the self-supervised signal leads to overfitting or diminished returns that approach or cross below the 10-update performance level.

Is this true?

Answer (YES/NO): NO